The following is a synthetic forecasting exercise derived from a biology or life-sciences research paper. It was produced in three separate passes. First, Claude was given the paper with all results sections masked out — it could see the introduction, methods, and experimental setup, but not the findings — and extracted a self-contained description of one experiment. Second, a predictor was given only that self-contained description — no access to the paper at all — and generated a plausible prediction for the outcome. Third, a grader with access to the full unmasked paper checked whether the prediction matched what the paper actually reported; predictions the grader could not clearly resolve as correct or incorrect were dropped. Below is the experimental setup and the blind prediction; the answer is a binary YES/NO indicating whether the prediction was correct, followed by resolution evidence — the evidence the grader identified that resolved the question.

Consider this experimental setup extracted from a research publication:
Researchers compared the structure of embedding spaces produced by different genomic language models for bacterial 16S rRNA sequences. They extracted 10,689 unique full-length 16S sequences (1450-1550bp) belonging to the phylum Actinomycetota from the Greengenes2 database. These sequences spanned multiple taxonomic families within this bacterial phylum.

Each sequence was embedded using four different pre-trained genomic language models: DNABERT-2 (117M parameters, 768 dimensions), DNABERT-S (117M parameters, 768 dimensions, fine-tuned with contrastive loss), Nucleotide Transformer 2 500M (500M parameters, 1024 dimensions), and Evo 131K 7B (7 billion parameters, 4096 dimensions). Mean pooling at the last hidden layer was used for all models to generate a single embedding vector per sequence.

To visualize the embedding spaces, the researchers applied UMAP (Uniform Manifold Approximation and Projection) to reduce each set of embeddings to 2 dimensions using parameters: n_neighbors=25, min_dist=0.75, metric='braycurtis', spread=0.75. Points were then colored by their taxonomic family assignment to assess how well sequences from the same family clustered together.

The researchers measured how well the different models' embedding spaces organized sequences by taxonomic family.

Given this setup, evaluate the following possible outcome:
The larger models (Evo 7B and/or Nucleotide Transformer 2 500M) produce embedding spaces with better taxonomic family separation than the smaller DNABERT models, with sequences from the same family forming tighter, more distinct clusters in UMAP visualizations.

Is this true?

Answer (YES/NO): NO